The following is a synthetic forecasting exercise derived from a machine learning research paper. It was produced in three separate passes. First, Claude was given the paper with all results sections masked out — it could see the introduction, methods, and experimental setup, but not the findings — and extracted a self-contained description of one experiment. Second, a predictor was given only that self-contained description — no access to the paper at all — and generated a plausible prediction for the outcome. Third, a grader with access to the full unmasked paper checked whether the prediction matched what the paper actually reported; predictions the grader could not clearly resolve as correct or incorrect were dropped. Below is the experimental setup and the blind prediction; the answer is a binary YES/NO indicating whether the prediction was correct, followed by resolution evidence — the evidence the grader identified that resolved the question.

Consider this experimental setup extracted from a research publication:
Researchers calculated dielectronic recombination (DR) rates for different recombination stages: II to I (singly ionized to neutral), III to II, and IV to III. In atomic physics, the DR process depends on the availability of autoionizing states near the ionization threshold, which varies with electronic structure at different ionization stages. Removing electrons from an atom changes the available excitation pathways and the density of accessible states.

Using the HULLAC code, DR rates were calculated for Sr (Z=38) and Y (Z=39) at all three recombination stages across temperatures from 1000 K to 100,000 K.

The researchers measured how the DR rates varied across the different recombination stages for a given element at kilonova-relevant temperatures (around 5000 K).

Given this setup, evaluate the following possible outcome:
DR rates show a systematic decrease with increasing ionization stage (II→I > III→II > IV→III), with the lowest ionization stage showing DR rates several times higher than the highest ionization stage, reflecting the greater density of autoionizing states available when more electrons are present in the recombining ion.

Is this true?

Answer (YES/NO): NO